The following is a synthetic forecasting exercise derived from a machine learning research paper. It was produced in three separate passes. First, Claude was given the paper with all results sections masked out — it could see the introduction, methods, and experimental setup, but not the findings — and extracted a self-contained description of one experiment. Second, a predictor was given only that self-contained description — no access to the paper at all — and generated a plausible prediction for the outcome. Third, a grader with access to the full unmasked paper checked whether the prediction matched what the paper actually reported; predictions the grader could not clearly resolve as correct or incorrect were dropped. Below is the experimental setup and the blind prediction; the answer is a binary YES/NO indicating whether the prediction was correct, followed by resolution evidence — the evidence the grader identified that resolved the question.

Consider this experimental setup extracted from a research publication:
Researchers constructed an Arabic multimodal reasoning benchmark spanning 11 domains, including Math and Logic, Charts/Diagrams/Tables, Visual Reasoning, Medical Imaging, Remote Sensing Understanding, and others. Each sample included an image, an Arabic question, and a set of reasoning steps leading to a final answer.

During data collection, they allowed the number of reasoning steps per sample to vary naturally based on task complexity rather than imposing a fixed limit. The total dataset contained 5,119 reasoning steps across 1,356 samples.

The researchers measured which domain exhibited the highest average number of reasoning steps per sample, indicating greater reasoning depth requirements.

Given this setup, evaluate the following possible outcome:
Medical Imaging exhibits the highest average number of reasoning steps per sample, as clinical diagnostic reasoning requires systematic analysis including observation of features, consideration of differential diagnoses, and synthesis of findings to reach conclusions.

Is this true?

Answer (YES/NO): NO